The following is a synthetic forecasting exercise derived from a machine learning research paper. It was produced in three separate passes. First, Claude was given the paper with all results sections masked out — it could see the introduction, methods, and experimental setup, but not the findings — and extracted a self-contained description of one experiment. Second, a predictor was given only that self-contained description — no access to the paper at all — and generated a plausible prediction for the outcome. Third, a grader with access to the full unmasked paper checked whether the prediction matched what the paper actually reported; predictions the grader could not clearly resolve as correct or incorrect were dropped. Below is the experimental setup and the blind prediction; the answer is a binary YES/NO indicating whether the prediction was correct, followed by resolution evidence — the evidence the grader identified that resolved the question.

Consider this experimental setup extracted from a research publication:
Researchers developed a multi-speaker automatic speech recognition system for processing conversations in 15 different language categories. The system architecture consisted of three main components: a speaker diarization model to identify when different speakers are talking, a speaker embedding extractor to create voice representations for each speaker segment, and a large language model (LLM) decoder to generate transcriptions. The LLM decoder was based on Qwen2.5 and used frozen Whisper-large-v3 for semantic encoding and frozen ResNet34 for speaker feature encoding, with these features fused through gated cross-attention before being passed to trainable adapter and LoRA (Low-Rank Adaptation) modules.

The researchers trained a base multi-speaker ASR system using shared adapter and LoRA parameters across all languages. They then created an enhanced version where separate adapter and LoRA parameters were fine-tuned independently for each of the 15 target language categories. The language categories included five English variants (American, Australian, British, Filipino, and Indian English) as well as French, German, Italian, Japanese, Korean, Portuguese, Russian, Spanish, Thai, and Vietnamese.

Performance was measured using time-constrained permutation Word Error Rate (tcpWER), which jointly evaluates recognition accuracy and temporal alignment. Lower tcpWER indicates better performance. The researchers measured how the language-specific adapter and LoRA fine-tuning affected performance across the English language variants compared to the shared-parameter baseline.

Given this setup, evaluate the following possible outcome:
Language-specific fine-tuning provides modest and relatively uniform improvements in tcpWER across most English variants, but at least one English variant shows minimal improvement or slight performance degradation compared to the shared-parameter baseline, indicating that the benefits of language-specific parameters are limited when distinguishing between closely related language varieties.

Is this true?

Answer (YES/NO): NO